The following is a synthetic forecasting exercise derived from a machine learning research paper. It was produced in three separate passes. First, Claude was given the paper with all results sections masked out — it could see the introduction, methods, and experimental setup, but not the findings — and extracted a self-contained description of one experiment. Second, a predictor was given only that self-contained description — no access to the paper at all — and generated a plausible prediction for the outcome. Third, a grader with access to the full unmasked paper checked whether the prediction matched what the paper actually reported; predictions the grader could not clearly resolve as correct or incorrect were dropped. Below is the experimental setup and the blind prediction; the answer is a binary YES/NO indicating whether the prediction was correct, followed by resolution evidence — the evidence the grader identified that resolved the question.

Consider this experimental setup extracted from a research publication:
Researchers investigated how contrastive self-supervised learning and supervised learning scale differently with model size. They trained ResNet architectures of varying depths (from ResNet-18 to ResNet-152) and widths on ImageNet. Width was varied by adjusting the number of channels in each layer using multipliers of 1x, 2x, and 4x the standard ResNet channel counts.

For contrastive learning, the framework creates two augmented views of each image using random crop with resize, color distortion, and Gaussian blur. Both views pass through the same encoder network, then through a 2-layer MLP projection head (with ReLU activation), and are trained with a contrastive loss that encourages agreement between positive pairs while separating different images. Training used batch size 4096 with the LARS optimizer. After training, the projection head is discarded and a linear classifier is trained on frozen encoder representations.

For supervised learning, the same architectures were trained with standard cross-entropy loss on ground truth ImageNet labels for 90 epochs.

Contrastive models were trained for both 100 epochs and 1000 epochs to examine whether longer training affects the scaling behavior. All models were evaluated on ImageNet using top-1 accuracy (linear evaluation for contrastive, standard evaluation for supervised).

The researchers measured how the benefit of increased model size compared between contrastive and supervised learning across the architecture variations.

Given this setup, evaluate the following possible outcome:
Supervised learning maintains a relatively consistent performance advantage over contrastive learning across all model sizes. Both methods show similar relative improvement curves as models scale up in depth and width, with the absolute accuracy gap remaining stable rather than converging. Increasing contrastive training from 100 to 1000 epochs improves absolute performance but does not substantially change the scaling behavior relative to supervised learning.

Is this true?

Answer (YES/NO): NO